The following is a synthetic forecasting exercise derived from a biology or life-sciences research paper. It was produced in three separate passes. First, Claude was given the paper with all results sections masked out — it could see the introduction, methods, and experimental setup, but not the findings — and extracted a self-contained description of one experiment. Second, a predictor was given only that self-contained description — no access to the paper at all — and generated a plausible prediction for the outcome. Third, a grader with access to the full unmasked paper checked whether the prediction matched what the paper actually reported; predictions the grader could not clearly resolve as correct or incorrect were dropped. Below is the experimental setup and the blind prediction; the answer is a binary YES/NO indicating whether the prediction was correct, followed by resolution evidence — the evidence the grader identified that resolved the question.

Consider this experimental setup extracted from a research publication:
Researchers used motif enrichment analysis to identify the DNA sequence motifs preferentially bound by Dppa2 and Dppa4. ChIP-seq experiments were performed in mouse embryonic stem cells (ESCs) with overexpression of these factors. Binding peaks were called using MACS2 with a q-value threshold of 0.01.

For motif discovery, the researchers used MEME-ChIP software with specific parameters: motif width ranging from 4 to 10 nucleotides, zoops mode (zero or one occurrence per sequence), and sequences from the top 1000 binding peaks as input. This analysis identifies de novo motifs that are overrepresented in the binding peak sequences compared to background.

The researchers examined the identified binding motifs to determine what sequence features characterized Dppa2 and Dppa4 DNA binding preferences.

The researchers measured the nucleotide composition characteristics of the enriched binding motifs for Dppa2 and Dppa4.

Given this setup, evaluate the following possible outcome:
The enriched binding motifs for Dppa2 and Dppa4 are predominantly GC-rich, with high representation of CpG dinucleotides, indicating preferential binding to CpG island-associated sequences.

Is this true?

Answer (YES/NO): YES